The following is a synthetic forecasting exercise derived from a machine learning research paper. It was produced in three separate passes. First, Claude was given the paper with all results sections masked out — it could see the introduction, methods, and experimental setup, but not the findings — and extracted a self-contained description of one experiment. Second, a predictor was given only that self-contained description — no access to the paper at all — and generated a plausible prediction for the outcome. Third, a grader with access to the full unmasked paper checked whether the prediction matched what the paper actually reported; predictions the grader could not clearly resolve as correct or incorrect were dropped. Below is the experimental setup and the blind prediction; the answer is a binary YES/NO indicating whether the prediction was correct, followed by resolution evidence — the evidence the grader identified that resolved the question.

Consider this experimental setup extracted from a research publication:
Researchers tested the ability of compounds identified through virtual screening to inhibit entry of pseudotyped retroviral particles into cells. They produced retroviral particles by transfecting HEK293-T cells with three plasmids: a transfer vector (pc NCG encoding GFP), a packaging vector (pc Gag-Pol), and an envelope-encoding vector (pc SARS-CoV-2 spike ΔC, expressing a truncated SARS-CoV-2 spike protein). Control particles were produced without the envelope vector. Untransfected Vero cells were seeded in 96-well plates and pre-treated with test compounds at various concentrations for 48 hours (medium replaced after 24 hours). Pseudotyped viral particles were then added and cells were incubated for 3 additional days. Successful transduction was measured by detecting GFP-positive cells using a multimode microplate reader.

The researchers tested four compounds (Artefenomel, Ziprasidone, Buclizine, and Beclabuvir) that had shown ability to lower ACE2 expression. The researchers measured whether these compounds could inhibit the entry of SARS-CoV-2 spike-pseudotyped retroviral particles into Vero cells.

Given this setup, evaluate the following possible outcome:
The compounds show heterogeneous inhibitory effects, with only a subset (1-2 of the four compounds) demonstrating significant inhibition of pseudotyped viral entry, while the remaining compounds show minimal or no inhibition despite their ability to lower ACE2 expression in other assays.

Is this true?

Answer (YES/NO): NO